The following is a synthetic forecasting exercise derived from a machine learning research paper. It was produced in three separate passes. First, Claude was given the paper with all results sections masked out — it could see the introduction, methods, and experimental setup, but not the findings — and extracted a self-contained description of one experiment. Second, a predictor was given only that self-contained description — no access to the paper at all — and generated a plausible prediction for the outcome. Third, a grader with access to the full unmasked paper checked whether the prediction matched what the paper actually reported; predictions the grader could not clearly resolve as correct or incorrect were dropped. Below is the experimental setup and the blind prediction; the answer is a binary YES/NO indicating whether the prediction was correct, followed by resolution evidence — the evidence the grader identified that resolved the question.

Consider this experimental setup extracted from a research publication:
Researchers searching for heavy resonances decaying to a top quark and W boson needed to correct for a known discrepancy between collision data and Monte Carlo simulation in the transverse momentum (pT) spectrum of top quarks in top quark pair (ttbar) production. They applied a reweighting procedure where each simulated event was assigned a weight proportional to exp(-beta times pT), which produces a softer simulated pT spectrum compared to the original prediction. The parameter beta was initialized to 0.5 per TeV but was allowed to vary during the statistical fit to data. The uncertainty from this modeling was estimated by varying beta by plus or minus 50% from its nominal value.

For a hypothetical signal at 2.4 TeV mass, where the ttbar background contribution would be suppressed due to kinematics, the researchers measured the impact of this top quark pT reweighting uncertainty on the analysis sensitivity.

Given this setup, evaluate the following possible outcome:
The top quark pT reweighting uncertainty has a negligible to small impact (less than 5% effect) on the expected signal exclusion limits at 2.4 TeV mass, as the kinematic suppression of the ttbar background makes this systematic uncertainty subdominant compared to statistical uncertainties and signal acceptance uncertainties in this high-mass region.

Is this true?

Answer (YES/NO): NO